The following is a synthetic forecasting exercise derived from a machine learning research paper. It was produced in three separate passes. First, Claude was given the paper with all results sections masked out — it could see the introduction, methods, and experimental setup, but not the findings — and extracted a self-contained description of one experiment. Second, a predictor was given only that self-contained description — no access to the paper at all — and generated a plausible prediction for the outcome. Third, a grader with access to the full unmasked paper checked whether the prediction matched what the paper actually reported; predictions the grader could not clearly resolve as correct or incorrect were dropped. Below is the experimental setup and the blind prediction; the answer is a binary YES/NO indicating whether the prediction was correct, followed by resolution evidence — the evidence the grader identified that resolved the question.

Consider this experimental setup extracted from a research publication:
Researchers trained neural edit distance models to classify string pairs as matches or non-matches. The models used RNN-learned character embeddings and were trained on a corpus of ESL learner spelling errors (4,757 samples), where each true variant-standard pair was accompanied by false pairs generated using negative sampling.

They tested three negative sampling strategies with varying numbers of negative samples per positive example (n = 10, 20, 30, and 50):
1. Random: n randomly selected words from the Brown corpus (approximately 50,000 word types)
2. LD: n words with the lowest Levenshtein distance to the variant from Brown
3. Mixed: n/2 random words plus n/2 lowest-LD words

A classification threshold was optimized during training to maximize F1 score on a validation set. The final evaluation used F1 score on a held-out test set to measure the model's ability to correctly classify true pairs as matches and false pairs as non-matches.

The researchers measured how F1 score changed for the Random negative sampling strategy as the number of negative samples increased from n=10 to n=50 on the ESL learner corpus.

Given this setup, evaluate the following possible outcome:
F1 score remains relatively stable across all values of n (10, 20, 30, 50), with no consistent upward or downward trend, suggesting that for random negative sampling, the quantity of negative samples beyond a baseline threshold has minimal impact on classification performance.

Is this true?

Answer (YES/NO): NO